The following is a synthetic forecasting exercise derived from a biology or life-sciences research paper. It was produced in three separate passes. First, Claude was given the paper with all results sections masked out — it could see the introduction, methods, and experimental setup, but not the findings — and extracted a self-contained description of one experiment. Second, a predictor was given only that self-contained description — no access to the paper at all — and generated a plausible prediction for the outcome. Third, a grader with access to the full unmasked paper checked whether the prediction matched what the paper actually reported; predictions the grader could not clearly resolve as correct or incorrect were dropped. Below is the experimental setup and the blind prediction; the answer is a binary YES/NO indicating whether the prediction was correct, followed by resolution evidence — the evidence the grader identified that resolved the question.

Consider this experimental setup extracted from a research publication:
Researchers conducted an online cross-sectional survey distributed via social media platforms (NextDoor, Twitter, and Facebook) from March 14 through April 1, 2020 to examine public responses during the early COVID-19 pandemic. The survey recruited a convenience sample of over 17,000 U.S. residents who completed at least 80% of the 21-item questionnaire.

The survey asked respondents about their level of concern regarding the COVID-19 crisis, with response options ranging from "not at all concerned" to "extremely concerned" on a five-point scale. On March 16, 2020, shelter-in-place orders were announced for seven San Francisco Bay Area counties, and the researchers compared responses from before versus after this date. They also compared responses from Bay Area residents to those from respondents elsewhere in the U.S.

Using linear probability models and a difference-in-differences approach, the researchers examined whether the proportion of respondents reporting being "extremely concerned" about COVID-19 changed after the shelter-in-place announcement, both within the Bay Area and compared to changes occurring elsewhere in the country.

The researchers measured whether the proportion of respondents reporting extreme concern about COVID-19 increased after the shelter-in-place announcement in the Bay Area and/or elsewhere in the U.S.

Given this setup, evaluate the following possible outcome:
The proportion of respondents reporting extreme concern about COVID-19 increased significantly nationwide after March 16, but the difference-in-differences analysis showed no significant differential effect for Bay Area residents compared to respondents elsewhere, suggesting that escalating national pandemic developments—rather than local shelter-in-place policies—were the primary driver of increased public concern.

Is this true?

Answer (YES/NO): NO